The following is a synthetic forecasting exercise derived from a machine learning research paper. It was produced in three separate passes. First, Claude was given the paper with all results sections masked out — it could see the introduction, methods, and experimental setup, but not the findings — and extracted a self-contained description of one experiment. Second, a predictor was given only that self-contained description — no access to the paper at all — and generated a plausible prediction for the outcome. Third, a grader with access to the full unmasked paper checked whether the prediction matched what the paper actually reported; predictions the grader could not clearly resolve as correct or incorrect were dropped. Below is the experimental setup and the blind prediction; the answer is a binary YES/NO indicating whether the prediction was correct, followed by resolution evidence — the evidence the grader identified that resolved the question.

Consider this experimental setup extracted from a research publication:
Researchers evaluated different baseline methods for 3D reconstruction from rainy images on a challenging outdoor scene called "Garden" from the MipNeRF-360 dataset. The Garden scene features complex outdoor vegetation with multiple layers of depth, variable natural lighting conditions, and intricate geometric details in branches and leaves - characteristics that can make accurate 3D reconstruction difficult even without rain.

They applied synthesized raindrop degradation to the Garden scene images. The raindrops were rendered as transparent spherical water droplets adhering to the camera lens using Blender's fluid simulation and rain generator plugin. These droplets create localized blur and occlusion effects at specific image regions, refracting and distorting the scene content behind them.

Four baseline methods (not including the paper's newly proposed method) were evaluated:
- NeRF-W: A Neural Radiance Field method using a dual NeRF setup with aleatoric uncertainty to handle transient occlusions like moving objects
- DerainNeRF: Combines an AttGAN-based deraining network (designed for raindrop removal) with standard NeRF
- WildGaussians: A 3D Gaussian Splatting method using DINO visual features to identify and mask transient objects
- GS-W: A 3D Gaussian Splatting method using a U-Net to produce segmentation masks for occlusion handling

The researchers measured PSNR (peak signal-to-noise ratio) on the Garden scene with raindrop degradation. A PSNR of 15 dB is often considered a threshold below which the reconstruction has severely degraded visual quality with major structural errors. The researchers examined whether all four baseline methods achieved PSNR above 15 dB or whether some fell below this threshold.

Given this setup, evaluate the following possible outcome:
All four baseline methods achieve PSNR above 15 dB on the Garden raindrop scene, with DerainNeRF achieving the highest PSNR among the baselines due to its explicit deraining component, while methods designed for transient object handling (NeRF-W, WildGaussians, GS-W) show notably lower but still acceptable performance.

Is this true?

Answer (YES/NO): NO